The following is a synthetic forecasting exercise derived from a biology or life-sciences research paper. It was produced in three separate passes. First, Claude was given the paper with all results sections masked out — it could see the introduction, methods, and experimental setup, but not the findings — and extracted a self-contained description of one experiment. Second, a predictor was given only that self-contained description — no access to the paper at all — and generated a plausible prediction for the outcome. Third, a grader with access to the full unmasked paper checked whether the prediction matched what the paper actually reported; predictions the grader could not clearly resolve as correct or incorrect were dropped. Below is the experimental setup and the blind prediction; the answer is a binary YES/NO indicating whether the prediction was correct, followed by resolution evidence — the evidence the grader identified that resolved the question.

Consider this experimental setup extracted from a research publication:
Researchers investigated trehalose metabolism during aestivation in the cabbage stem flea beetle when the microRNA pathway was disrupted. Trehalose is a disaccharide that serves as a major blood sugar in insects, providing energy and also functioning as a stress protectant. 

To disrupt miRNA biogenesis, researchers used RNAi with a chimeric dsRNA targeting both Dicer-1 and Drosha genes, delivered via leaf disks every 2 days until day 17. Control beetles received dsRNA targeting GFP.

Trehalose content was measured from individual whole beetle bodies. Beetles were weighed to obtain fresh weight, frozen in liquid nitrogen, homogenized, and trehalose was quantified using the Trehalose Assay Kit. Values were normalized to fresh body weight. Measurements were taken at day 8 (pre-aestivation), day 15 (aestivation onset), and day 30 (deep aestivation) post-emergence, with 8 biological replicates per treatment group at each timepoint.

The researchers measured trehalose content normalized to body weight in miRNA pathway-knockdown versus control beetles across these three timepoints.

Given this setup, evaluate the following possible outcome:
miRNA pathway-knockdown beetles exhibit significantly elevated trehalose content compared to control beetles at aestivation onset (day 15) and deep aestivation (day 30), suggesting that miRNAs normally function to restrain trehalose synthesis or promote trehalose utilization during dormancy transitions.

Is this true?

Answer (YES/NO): NO